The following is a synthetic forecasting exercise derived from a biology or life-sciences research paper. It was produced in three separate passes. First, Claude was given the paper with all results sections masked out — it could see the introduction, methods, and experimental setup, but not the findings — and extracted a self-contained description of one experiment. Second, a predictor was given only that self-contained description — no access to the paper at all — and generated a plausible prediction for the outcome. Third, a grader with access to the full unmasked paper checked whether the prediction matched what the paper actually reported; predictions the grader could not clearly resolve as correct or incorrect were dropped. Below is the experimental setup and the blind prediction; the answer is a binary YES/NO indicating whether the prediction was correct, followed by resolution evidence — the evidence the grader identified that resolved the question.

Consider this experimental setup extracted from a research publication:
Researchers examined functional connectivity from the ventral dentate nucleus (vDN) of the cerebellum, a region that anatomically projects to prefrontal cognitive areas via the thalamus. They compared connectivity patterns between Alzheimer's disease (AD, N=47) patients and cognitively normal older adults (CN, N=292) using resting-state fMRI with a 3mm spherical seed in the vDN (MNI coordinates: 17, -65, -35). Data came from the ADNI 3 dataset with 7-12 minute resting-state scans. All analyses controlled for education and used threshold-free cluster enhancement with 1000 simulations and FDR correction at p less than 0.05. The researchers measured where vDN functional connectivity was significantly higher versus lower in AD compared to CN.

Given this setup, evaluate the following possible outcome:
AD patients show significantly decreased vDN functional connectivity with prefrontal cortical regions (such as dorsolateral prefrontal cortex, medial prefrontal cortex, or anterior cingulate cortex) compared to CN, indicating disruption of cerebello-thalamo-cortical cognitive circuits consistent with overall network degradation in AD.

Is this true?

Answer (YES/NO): YES